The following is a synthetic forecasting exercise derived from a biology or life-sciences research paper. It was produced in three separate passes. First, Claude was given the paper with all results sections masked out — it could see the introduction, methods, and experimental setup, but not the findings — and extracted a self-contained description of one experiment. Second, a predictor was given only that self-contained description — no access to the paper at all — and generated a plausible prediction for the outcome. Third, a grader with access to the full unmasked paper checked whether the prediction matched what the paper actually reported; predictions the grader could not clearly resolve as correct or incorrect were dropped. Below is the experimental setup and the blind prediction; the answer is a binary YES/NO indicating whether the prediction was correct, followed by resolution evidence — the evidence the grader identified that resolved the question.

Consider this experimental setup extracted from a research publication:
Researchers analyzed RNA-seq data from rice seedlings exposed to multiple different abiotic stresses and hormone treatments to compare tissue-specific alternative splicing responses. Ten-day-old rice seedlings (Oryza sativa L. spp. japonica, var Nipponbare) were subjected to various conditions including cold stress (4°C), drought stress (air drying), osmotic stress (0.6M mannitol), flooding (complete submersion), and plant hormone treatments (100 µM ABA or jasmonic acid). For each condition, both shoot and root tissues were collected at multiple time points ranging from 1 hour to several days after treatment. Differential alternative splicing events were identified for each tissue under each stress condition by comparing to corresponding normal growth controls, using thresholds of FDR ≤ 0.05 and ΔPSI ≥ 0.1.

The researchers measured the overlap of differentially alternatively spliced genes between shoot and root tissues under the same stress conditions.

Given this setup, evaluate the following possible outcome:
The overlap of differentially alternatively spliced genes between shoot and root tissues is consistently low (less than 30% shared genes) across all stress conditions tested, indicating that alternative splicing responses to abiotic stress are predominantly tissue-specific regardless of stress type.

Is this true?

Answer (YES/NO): YES